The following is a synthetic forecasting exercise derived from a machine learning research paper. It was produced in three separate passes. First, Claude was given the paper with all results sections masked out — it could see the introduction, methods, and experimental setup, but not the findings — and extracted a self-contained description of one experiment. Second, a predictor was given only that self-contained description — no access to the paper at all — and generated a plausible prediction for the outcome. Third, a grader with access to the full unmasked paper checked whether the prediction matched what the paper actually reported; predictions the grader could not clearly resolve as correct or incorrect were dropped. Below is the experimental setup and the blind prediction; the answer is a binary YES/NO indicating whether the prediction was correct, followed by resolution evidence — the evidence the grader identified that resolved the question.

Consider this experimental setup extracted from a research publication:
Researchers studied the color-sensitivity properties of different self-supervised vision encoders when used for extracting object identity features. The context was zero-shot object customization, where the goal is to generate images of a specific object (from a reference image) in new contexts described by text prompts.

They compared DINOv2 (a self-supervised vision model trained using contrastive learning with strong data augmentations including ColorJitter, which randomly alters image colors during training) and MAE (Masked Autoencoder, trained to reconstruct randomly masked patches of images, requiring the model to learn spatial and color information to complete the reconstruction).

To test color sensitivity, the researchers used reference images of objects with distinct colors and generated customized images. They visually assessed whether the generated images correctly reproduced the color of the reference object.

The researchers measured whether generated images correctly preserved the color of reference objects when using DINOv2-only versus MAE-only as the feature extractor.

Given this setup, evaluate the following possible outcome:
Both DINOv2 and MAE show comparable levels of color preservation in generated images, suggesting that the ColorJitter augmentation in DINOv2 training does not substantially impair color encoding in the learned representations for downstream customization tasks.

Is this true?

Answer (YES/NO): NO